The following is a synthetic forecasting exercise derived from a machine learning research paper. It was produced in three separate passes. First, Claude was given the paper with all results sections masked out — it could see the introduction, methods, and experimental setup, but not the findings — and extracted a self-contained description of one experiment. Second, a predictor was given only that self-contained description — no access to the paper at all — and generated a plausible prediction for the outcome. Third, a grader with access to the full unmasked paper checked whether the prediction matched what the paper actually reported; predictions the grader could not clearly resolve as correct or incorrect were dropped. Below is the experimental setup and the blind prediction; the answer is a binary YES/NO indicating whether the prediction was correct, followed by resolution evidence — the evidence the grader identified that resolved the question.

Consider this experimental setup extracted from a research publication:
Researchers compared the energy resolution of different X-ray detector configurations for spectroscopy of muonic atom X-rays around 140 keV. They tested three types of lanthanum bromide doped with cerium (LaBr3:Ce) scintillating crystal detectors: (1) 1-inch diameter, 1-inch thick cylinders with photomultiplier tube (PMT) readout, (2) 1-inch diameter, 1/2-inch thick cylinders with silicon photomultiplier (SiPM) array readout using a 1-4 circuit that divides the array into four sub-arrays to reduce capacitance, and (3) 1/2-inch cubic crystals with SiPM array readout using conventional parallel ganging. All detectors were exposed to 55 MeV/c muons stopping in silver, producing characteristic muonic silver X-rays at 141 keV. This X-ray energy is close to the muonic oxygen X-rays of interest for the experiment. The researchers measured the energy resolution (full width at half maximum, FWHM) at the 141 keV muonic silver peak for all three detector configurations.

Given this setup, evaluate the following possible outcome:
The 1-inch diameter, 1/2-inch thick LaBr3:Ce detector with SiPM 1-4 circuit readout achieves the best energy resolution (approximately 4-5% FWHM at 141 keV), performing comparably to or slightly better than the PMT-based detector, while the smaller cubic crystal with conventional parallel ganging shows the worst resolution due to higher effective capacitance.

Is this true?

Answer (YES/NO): NO